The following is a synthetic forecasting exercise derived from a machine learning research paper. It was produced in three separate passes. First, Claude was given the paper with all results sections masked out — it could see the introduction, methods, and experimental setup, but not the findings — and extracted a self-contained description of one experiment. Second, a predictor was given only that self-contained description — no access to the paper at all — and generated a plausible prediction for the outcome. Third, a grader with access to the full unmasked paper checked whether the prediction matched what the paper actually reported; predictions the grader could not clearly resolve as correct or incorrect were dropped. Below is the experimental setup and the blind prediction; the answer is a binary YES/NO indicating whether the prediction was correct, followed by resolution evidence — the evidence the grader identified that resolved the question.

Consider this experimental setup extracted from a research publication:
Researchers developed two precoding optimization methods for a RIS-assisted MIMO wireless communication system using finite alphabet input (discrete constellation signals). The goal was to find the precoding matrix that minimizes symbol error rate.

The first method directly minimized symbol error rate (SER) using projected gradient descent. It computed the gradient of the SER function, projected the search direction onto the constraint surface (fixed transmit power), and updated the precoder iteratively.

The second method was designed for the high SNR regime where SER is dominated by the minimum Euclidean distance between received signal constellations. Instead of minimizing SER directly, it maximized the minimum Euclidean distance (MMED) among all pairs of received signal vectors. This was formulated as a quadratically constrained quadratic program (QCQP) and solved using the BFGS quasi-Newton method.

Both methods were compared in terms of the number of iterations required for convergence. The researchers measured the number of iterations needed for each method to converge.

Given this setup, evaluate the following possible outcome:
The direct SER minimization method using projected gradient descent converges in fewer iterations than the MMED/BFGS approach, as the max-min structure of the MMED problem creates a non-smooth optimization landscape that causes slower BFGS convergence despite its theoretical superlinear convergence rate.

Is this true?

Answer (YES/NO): NO